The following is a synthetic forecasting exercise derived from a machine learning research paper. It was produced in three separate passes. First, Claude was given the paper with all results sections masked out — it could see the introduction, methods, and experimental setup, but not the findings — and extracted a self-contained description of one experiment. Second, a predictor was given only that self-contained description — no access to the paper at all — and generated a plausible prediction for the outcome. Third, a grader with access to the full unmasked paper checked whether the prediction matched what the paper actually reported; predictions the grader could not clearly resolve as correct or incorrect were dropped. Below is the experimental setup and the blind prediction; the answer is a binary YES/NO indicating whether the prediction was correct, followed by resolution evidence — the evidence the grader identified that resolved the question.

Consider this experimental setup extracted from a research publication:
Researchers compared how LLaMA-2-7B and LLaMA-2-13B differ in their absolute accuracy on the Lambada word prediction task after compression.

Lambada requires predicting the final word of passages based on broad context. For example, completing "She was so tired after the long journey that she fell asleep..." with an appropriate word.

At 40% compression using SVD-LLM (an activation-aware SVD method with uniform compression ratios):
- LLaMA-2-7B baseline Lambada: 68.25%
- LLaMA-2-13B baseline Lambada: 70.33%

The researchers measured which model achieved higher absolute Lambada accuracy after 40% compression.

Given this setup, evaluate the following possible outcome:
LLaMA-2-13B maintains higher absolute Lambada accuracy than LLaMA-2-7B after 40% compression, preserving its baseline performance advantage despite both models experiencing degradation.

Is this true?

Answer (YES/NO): YES